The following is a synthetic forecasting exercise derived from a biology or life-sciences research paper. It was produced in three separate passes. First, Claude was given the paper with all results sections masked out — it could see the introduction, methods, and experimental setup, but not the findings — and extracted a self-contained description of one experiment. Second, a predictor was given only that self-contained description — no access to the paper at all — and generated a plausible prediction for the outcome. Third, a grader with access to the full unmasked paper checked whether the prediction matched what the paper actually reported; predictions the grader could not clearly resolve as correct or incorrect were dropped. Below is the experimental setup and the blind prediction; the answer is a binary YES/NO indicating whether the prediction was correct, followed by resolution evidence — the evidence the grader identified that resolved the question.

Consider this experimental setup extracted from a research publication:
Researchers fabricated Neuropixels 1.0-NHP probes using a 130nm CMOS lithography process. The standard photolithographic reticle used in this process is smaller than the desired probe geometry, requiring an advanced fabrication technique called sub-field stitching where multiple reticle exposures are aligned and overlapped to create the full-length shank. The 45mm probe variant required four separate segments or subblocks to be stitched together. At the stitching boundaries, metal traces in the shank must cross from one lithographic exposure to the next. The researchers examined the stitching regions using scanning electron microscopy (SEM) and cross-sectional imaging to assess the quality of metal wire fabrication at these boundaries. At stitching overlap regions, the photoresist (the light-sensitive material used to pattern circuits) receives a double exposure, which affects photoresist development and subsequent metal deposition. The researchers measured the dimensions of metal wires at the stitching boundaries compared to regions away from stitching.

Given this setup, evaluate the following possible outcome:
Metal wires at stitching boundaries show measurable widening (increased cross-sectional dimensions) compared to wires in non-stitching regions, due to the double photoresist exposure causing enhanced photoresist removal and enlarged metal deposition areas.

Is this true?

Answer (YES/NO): NO